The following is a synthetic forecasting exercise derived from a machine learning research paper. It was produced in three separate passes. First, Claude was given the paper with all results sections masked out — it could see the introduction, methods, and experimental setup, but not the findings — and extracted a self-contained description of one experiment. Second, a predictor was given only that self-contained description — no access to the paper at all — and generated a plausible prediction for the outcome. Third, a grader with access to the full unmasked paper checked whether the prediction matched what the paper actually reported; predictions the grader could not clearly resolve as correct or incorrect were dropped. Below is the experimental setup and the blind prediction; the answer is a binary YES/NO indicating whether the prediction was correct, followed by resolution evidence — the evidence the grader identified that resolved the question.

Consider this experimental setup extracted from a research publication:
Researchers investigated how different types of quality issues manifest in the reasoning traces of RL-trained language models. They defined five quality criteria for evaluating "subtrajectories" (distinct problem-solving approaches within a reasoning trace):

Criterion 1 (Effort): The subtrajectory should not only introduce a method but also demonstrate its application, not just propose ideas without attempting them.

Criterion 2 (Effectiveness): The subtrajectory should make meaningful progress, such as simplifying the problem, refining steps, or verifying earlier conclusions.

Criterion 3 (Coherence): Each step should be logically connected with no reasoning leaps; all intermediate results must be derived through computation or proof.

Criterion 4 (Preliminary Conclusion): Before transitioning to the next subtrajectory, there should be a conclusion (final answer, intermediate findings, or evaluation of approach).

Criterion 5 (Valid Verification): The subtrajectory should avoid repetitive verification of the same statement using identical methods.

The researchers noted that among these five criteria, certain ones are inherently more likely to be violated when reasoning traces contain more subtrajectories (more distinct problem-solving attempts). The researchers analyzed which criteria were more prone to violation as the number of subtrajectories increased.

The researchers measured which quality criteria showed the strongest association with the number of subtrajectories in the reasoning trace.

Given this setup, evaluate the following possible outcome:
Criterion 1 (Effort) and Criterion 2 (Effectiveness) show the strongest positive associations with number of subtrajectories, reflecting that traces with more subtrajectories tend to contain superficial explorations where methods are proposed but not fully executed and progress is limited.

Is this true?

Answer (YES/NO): NO